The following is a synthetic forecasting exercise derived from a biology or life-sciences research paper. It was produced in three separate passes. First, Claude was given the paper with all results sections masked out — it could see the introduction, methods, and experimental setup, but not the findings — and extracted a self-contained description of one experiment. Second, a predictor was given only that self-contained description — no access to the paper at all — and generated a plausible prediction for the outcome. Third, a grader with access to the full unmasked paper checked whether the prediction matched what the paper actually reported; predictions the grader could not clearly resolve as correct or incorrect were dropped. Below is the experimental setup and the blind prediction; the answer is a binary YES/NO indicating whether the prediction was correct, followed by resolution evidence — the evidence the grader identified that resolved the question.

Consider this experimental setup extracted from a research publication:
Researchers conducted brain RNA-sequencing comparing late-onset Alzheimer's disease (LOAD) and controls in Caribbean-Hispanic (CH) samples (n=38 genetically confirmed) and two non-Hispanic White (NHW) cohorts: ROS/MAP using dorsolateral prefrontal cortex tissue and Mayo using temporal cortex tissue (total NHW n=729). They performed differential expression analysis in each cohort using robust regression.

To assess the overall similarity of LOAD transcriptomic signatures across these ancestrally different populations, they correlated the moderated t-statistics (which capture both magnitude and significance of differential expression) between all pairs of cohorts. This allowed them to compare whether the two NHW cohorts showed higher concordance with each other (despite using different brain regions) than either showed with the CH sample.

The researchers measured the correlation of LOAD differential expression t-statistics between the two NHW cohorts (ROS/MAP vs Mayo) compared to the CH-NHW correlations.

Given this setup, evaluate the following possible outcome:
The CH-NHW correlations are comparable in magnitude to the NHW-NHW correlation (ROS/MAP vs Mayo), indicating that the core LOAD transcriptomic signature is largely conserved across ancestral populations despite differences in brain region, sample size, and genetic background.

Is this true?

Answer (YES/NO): NO